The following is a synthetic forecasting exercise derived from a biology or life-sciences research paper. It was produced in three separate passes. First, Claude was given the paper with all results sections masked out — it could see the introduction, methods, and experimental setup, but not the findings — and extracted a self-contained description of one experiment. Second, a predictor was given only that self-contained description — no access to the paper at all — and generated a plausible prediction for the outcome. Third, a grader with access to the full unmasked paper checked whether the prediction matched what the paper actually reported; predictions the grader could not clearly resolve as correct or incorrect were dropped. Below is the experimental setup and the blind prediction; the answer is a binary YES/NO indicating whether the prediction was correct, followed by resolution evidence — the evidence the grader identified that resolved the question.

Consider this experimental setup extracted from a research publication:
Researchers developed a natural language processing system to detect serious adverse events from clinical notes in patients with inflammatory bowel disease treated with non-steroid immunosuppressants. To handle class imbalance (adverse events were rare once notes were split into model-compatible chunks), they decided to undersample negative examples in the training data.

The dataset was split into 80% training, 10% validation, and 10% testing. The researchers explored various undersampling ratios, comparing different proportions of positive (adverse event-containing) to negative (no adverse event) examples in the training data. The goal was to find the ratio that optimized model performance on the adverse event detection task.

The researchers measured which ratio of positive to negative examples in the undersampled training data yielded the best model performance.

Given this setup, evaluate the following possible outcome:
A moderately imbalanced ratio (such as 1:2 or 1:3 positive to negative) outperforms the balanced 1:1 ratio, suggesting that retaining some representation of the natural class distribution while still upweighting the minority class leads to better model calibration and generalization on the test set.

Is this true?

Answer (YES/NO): NO